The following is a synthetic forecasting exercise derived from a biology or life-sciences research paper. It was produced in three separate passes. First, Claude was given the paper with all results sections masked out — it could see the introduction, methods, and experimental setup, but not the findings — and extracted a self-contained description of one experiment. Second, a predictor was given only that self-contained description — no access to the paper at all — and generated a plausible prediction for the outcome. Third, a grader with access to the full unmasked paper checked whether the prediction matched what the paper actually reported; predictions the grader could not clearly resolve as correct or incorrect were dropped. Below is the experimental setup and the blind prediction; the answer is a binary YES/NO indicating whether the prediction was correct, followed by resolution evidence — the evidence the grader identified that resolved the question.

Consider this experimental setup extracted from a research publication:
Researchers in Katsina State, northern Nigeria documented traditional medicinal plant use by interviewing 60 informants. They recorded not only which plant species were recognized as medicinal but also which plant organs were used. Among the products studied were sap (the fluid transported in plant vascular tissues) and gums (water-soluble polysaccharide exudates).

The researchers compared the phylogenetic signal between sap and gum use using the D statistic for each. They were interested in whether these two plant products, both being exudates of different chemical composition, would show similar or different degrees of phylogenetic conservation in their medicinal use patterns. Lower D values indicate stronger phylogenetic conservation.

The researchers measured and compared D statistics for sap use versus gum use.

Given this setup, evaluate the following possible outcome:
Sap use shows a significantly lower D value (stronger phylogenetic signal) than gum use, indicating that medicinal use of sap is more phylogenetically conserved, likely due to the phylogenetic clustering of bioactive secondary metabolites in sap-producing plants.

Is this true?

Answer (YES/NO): NO